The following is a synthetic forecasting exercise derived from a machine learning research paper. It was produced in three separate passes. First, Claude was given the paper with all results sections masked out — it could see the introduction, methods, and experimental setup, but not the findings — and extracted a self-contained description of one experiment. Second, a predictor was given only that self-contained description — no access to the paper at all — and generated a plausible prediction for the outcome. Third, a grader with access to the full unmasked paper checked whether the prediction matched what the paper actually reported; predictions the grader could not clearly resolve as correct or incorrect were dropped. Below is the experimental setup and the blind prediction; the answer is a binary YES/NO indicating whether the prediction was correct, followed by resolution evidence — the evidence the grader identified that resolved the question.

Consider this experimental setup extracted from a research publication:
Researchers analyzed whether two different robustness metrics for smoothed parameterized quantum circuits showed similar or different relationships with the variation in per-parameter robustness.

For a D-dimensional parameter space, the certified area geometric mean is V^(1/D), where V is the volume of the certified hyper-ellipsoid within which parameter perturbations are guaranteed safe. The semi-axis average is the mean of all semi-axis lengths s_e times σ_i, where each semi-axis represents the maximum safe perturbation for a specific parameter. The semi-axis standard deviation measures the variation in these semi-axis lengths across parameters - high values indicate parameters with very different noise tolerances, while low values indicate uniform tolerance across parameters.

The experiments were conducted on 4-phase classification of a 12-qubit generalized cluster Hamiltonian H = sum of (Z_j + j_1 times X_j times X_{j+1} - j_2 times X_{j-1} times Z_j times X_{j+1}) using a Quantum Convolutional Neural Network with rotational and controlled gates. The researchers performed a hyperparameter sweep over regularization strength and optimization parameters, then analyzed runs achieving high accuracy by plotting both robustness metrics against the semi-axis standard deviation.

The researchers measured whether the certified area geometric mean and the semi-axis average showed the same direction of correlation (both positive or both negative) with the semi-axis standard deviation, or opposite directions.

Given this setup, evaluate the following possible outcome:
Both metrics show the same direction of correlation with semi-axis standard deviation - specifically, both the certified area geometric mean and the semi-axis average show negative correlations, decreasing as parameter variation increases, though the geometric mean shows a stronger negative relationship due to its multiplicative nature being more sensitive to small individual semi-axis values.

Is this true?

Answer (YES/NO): NO